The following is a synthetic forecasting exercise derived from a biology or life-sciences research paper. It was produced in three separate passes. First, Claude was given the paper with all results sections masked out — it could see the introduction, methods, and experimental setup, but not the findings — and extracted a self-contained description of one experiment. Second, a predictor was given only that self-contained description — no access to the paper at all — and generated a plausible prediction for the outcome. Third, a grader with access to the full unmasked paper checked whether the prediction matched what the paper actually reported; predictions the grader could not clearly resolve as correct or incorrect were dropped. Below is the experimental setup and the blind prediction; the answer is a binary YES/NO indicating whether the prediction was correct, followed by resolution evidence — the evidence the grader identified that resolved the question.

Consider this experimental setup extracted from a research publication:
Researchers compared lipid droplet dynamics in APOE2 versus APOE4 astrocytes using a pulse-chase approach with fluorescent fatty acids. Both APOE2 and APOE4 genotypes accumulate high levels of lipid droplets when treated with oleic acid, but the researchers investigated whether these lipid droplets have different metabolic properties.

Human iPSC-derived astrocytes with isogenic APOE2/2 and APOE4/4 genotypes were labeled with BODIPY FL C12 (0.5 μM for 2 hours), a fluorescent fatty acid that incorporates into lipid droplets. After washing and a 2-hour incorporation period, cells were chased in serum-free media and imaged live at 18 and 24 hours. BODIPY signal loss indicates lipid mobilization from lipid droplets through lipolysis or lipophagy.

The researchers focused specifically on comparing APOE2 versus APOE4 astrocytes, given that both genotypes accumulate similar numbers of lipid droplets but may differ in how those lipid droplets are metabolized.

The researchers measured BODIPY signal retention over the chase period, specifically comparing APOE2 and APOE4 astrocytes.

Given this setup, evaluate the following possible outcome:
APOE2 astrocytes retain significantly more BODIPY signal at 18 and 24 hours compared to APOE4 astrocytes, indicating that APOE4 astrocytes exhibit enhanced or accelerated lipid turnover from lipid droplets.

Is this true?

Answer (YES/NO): NO